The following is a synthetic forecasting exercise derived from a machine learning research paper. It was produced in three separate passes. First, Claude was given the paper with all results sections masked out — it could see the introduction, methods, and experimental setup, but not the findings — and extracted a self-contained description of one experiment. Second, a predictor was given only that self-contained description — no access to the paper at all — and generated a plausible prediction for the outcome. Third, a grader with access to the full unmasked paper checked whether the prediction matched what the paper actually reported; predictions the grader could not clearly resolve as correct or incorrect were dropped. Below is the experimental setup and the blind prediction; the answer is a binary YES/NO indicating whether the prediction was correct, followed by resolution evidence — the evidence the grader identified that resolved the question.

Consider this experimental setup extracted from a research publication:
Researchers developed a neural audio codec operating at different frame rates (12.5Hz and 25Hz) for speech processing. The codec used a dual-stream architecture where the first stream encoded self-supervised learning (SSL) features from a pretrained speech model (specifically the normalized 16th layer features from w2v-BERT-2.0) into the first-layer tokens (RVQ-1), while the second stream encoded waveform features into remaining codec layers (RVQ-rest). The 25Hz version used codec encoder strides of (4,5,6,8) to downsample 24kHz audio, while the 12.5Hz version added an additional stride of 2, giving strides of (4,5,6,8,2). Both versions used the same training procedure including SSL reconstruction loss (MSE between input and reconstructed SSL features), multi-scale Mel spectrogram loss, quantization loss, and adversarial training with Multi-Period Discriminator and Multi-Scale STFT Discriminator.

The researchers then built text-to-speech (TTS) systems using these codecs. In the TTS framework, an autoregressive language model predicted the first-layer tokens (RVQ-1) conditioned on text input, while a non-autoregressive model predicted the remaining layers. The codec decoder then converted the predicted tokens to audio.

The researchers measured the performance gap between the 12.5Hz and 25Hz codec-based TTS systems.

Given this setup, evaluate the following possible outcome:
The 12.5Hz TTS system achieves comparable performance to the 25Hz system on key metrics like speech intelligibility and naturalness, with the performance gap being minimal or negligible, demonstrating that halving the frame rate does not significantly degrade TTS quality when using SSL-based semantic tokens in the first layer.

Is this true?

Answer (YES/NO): NO